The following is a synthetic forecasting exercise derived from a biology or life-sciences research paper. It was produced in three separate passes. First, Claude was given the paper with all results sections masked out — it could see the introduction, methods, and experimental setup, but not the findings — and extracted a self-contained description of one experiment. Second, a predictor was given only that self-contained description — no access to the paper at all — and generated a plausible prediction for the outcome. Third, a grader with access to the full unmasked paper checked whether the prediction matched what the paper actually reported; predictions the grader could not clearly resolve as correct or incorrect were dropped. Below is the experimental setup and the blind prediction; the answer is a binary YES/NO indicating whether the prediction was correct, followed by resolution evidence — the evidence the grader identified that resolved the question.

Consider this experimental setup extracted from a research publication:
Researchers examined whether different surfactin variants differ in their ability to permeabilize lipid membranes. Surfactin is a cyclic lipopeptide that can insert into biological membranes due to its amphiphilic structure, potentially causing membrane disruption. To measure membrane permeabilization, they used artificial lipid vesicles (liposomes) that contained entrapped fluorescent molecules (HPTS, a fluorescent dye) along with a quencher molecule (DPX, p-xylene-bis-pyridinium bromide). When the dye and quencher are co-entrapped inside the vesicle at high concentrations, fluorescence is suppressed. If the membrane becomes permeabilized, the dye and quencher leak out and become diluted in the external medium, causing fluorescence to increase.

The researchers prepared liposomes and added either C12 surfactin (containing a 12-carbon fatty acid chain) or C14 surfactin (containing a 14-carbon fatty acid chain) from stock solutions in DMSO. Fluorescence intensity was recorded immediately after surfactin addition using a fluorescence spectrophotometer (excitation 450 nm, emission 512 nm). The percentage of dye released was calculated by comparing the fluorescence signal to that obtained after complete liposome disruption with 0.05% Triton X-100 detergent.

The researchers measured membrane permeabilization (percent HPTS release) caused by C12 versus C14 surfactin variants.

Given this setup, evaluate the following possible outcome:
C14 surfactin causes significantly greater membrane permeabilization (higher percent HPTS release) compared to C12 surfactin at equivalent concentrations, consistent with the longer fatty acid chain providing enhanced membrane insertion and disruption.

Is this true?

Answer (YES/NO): YES